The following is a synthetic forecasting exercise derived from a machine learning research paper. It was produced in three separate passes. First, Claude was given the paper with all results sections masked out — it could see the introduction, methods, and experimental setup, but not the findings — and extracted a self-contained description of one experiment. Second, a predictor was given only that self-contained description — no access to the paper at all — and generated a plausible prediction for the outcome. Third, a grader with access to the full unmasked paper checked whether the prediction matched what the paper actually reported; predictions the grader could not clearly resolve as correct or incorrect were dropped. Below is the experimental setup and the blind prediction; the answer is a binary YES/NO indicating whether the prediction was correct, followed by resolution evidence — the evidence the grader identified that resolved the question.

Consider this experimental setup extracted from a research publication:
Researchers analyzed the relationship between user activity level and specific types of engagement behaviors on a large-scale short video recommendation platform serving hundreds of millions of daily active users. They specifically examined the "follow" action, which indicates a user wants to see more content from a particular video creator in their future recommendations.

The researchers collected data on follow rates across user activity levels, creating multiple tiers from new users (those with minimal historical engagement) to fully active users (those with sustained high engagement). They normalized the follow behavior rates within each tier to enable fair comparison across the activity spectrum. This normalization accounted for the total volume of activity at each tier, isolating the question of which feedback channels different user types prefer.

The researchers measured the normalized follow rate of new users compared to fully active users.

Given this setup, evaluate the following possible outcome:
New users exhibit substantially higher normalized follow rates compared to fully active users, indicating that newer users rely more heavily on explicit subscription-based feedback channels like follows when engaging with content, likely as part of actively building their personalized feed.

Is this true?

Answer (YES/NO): YES